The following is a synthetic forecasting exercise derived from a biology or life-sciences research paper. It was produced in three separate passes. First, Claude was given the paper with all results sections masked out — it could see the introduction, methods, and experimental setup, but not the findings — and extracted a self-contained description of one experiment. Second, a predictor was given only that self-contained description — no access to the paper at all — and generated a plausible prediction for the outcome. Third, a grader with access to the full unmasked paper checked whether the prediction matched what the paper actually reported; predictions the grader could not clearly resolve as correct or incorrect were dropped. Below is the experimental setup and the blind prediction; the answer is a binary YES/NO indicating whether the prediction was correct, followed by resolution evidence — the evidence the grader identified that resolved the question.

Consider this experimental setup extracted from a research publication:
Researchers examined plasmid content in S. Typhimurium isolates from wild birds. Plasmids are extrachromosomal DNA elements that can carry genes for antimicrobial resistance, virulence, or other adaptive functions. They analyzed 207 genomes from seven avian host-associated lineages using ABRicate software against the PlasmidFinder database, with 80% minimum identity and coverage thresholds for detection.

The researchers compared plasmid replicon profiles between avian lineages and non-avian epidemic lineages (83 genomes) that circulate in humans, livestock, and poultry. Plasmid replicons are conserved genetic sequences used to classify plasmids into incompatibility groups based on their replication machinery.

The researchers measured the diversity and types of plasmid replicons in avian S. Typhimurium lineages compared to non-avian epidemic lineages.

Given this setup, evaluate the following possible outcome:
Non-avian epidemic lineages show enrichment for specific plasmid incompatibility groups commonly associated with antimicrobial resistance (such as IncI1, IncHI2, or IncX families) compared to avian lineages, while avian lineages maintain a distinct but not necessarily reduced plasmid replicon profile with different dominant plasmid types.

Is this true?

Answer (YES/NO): NO